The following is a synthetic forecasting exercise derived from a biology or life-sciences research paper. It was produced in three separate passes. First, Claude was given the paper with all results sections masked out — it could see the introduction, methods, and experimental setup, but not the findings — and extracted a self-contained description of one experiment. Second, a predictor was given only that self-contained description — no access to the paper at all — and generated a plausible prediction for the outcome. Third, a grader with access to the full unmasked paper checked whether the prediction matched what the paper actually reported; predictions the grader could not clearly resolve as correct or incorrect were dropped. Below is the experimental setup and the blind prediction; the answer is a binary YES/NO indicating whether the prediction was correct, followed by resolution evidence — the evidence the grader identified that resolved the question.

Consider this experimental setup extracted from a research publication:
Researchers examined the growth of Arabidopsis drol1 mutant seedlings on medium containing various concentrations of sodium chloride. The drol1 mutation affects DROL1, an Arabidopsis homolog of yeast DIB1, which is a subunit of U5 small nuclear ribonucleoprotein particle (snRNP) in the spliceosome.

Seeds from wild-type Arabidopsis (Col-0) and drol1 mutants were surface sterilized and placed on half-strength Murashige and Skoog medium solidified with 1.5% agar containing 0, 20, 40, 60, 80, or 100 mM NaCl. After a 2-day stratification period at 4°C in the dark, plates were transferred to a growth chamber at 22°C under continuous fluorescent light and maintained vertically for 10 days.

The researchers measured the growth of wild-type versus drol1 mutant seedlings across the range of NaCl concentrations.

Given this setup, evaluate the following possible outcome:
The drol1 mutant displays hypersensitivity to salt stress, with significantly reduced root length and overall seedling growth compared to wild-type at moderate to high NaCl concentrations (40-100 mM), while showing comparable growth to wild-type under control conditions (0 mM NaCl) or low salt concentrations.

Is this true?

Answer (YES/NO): NO